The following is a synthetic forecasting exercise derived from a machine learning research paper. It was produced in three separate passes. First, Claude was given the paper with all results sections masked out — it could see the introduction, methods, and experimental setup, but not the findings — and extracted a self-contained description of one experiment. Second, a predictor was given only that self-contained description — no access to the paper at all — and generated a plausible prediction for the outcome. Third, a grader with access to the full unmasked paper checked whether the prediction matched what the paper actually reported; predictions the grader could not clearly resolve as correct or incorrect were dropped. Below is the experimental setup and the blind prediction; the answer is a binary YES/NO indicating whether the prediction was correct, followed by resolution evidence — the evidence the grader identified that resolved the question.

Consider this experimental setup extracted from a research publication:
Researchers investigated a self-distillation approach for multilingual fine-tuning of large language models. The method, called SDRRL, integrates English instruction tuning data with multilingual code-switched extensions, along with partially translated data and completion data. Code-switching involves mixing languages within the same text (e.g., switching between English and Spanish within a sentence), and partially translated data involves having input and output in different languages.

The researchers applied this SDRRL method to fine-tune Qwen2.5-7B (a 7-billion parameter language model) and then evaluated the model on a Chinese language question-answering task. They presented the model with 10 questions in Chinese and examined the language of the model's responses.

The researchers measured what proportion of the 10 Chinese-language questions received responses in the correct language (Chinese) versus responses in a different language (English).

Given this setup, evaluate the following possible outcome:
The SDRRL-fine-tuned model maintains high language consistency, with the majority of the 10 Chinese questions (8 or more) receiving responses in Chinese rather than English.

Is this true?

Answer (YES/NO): NO